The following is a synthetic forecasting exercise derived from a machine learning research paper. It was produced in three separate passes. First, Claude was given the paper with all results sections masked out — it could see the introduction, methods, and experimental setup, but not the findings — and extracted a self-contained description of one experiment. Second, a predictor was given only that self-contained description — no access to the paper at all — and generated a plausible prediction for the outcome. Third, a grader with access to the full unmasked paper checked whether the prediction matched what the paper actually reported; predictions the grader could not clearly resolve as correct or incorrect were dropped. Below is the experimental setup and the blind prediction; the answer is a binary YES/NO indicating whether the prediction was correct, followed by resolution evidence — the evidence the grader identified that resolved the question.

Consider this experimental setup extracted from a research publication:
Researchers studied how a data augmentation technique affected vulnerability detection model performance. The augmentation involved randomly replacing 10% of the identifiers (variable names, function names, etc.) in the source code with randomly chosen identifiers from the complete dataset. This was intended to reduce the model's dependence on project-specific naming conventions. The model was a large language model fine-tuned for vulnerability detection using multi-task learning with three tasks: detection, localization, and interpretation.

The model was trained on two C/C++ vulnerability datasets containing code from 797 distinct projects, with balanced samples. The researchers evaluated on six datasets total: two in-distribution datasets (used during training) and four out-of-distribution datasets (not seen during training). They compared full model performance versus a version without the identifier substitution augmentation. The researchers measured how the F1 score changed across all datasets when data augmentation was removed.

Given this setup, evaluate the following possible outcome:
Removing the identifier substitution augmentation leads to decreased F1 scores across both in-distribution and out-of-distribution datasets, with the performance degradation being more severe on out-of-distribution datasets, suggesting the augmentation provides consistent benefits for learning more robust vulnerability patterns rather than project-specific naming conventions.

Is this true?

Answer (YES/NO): NO